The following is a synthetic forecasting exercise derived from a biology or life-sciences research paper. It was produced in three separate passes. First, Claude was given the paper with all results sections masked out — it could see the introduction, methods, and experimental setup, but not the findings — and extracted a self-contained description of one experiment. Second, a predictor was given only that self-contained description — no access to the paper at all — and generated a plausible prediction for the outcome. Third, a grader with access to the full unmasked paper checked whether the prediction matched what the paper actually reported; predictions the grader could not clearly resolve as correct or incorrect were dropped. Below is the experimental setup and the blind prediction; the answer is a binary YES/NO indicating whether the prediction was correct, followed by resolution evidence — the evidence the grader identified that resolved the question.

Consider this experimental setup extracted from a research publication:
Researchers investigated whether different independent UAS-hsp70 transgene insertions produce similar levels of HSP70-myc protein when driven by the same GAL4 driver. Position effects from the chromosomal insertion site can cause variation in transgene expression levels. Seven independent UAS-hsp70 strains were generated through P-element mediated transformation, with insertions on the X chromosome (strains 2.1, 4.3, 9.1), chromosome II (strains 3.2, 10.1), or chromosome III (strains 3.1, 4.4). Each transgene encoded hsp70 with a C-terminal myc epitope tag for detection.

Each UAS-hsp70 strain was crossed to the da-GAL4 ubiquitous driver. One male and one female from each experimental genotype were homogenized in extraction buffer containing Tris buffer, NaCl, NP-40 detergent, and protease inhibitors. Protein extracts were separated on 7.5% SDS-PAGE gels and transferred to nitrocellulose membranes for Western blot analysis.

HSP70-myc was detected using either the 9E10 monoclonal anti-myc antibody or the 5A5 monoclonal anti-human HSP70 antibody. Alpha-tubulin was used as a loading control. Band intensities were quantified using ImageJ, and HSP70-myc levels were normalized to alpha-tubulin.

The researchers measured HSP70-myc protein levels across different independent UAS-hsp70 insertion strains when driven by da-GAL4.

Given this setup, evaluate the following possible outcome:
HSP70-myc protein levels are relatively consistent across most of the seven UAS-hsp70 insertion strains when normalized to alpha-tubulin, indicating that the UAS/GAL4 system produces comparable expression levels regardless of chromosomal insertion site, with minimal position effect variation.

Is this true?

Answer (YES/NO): NO